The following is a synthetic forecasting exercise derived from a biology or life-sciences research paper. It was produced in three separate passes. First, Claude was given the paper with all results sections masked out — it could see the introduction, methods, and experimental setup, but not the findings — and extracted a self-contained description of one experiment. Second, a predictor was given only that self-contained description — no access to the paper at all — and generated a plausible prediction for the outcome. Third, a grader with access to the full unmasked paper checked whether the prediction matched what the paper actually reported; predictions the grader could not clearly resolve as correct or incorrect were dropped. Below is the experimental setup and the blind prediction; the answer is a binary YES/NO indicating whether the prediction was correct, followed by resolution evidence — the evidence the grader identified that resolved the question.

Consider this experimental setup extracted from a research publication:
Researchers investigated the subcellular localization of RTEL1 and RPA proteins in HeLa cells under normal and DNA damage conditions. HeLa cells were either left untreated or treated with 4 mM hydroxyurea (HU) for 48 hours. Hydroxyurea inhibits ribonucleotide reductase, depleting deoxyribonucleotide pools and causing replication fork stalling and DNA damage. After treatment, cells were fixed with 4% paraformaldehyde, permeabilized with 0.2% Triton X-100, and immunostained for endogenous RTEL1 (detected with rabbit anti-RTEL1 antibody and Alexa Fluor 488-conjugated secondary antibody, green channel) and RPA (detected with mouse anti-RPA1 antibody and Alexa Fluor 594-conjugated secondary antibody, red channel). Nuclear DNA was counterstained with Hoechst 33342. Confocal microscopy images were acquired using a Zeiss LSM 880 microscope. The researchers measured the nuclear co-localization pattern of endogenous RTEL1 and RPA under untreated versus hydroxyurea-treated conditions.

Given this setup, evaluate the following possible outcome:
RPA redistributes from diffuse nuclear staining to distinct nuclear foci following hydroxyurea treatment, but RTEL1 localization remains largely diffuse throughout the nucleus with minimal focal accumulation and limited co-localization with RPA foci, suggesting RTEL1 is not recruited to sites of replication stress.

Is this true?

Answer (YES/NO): NO